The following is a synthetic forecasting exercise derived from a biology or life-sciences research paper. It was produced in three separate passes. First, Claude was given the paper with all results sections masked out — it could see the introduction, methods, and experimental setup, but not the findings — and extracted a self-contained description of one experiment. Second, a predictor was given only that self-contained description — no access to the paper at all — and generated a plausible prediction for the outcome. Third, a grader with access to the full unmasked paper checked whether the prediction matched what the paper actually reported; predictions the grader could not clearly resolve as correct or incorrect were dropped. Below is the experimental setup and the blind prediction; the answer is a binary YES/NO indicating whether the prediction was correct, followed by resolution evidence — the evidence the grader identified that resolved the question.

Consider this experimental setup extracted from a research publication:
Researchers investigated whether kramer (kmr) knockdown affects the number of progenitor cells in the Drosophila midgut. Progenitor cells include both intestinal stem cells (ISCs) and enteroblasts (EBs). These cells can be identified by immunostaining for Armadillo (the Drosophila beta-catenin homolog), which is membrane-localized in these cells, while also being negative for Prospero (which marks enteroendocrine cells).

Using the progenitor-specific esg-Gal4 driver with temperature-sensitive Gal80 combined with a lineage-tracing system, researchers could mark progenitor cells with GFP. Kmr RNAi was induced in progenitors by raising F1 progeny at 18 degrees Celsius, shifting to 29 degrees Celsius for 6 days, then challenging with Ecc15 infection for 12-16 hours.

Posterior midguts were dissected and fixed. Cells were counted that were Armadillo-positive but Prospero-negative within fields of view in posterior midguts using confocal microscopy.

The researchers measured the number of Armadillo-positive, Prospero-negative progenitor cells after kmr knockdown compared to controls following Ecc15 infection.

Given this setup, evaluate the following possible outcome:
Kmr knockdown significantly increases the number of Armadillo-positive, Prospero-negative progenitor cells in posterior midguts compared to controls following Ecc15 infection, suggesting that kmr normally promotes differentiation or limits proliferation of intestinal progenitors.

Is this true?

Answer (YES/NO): NO